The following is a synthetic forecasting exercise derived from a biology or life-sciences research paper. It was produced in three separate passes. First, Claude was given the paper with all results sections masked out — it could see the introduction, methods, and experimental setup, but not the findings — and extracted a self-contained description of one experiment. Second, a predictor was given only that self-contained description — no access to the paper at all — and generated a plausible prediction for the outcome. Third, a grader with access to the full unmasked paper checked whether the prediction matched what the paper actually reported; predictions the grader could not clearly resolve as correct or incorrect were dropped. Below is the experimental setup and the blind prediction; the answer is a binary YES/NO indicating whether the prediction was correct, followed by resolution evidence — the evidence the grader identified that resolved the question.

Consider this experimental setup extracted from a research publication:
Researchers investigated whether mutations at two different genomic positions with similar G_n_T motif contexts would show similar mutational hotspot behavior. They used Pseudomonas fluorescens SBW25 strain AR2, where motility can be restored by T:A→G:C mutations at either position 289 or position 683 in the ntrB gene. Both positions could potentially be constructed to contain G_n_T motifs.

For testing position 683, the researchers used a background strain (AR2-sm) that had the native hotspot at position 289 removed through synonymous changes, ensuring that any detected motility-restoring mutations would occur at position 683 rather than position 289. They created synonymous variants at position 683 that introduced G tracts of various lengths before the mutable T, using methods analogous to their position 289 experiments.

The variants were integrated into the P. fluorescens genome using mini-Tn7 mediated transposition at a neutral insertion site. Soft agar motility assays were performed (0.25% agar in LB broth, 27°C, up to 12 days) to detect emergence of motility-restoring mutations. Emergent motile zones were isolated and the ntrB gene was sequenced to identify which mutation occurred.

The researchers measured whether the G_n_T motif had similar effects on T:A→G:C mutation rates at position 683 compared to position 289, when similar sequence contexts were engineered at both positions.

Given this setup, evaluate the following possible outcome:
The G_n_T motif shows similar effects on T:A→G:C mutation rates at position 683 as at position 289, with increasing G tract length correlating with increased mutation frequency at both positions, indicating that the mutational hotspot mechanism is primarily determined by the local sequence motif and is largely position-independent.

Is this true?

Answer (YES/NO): YES